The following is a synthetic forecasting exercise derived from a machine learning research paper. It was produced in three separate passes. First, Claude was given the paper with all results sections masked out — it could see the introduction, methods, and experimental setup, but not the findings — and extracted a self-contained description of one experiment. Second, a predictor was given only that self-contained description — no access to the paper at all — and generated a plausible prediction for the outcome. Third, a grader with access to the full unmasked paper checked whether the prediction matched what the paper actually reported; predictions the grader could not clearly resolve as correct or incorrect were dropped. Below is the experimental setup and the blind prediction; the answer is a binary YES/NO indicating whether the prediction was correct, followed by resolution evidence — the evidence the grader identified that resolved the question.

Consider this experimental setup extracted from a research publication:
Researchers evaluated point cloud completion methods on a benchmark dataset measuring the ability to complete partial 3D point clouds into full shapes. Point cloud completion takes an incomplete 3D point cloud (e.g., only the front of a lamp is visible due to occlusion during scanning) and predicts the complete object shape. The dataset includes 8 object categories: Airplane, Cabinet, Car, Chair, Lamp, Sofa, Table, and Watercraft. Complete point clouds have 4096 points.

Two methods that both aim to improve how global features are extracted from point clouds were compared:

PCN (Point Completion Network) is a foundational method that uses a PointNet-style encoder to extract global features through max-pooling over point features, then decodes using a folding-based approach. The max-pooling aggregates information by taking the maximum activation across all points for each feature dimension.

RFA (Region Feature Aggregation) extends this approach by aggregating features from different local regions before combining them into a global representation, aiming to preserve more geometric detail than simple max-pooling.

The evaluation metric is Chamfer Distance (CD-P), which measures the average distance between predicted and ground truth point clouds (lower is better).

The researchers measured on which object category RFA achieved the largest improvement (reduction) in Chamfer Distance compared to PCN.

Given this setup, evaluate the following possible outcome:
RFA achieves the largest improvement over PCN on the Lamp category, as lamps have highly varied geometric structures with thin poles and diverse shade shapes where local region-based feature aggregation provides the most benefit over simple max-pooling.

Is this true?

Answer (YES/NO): YES